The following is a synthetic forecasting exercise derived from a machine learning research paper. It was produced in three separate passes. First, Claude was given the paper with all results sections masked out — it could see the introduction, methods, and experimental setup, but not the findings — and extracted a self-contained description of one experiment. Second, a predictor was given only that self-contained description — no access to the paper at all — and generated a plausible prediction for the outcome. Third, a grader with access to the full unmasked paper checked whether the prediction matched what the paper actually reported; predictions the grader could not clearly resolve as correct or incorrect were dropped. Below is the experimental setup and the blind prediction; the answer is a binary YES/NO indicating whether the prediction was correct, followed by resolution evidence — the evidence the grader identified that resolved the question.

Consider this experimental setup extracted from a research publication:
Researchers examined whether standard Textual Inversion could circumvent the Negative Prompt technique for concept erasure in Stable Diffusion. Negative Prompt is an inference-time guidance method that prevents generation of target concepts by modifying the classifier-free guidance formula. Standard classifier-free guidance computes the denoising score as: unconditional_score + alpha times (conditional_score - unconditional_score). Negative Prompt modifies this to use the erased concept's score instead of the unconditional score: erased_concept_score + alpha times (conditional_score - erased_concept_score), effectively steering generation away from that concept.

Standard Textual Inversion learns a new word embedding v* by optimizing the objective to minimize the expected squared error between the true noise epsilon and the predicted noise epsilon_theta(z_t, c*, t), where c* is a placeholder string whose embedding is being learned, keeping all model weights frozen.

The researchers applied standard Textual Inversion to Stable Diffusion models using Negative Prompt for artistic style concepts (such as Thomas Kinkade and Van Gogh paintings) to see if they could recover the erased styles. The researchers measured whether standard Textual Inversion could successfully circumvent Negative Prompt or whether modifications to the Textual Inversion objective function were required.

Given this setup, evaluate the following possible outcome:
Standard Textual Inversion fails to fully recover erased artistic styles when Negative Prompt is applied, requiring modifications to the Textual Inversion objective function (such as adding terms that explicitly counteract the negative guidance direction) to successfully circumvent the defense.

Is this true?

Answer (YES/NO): YES